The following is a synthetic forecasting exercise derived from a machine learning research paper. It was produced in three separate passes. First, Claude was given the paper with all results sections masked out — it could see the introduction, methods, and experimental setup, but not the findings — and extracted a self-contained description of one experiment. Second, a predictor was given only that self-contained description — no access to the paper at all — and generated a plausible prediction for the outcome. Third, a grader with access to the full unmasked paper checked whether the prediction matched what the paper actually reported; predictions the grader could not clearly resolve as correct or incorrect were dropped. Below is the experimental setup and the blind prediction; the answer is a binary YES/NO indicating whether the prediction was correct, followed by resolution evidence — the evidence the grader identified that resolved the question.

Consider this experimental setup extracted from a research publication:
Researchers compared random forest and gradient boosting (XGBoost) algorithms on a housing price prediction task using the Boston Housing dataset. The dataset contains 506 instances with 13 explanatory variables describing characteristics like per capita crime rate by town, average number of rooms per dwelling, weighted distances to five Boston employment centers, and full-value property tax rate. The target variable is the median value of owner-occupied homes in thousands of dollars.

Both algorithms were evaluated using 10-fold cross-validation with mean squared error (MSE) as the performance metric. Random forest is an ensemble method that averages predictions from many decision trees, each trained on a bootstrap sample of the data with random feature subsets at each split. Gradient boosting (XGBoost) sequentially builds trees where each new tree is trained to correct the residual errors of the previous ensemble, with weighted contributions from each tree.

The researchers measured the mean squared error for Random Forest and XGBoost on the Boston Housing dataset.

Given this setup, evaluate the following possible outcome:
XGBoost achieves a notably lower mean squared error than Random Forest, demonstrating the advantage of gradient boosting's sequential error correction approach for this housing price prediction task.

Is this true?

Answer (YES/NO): NO